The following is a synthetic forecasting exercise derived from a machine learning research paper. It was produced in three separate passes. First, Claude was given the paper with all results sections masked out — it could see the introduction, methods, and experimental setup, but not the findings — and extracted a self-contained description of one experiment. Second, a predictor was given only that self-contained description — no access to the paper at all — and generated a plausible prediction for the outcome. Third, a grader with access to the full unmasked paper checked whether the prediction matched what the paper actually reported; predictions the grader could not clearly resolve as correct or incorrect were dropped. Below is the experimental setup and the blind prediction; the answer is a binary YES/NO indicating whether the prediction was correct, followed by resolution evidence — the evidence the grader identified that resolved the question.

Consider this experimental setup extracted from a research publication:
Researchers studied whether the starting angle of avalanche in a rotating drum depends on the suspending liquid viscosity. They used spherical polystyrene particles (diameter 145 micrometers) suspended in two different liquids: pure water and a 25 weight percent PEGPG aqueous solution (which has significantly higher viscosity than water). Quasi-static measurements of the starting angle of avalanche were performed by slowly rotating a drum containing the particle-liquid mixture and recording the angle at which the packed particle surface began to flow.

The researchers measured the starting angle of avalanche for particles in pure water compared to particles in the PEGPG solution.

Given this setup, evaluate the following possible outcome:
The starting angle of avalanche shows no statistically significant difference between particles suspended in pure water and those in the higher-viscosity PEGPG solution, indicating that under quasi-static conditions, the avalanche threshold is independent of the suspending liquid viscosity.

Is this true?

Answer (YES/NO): YES